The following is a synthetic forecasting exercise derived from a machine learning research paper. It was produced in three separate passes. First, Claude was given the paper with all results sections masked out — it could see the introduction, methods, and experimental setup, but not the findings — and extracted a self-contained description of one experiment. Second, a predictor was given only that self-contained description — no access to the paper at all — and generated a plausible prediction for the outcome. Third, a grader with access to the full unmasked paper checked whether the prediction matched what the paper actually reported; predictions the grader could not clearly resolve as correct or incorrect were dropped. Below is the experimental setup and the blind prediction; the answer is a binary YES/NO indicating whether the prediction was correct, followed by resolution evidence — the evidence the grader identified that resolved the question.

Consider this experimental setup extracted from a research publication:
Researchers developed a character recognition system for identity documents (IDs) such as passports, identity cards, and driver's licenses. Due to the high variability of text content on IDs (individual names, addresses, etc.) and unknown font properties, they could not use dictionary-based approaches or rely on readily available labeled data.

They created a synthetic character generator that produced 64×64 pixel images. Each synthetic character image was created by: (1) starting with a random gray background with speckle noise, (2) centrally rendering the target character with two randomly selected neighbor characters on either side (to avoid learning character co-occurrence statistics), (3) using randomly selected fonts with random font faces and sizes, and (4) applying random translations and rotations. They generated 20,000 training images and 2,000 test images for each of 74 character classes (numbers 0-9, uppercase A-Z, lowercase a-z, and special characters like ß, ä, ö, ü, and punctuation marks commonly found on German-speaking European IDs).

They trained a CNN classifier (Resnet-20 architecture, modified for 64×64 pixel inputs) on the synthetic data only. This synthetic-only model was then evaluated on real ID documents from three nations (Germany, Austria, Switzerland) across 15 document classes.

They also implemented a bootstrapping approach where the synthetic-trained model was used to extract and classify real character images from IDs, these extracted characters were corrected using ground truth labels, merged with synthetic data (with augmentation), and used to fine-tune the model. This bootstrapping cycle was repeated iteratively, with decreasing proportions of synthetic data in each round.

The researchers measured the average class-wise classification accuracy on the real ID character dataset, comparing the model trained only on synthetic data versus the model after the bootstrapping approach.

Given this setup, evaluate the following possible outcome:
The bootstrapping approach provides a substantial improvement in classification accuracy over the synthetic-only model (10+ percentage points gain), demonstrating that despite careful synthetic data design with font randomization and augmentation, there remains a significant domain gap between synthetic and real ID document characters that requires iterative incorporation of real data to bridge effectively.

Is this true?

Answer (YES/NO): YES